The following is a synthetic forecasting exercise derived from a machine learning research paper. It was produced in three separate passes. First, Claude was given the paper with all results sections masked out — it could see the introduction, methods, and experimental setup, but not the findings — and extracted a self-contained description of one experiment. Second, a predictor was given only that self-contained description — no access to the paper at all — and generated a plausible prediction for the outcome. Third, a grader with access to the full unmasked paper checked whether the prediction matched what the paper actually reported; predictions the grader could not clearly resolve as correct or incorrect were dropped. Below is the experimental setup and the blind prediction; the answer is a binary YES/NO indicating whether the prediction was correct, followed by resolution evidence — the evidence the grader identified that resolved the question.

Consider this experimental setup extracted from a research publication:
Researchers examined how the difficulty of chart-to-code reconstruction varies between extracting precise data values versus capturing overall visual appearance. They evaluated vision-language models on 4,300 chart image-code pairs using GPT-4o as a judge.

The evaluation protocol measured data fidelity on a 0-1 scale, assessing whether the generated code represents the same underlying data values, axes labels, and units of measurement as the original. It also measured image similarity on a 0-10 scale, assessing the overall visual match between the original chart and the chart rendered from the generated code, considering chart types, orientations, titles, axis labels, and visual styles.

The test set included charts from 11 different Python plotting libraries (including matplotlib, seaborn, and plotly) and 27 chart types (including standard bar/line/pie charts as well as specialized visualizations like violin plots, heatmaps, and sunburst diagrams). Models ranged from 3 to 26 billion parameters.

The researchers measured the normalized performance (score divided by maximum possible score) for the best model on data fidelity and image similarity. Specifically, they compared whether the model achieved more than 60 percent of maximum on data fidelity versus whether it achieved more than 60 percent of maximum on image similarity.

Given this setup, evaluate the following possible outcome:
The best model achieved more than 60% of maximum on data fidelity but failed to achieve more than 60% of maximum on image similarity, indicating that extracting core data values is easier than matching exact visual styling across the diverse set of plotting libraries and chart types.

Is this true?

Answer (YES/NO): NO